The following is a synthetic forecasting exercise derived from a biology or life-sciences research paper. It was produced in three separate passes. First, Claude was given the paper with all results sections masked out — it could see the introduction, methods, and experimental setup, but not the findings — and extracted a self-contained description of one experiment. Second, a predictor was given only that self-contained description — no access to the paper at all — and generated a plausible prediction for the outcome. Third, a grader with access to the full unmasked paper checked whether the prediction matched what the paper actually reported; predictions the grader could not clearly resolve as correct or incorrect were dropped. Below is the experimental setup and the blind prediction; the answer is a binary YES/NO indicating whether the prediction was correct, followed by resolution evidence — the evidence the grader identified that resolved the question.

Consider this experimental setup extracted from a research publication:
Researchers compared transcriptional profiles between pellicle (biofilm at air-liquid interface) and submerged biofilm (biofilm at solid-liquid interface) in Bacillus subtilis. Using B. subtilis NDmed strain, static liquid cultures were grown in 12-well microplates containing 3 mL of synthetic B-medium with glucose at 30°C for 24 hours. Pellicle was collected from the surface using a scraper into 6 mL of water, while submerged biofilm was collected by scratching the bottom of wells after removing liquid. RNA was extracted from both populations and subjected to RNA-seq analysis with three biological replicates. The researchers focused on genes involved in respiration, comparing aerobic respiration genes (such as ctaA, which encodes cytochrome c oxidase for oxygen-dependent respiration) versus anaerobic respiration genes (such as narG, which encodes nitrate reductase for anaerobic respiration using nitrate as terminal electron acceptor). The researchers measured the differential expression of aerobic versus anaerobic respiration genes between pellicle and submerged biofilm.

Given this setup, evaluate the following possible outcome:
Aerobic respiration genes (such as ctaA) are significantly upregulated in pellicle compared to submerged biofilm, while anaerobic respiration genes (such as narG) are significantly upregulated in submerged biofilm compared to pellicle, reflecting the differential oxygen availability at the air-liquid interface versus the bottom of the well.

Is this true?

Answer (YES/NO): YES